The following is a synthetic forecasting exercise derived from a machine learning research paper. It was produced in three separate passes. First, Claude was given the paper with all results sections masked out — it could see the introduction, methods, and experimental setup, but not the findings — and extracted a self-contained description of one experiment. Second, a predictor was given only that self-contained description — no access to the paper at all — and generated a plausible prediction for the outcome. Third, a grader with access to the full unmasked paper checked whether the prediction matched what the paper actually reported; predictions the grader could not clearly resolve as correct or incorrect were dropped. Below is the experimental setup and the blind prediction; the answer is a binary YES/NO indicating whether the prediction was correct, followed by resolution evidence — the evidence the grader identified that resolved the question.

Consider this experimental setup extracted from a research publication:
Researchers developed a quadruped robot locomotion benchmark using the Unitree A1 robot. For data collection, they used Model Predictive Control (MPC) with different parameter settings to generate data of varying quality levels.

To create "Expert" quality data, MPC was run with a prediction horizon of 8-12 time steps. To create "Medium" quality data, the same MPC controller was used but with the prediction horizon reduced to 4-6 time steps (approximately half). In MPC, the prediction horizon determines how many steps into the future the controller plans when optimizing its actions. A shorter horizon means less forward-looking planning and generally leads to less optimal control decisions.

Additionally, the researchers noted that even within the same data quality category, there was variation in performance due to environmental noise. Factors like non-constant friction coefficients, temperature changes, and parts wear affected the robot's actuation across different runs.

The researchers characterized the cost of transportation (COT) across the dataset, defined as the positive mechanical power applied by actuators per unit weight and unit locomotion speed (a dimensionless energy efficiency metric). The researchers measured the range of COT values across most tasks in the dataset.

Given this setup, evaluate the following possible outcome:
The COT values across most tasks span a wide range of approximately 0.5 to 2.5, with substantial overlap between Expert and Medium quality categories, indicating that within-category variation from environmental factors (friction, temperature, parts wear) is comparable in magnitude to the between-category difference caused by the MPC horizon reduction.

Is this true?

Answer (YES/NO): NO